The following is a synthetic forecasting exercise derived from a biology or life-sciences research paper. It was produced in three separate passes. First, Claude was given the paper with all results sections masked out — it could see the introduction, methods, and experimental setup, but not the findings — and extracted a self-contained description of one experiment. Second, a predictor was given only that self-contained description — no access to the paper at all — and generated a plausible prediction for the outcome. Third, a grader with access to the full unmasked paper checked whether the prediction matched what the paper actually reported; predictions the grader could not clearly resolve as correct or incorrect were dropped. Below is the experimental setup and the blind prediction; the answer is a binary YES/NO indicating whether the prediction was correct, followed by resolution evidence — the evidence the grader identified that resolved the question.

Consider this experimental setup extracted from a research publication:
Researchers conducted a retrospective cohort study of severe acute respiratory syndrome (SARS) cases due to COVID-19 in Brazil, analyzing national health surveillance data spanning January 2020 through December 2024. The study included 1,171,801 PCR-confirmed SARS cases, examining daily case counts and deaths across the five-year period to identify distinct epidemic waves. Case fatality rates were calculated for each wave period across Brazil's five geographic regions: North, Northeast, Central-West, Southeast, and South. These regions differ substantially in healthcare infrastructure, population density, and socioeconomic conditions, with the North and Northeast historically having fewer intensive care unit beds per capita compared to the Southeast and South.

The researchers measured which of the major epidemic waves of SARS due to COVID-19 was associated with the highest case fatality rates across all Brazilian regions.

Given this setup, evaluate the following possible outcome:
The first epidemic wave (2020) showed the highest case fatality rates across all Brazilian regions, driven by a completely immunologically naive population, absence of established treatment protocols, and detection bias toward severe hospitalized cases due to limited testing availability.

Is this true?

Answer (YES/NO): NO